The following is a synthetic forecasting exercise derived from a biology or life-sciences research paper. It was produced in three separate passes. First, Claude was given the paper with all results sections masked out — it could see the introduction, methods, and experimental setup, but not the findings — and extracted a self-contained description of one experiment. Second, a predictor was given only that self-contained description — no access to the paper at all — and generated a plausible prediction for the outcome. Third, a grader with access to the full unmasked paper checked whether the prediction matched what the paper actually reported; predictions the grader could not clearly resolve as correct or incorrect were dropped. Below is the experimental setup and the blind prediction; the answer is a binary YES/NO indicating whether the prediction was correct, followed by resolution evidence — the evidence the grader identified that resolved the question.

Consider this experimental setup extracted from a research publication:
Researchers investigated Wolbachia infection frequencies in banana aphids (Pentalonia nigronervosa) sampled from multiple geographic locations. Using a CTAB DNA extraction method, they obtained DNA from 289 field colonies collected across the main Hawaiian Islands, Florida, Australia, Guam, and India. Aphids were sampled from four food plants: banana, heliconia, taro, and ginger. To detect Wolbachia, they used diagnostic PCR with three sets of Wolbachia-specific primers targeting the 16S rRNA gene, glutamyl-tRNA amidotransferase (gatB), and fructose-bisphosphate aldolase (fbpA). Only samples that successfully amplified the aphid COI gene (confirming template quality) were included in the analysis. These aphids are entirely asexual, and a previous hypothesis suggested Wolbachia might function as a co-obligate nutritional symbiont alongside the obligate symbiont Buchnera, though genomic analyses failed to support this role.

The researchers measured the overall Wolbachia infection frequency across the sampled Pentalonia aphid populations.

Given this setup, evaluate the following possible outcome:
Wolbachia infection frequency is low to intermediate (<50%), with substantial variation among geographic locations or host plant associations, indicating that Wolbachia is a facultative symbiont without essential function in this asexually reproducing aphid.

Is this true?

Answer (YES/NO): NO